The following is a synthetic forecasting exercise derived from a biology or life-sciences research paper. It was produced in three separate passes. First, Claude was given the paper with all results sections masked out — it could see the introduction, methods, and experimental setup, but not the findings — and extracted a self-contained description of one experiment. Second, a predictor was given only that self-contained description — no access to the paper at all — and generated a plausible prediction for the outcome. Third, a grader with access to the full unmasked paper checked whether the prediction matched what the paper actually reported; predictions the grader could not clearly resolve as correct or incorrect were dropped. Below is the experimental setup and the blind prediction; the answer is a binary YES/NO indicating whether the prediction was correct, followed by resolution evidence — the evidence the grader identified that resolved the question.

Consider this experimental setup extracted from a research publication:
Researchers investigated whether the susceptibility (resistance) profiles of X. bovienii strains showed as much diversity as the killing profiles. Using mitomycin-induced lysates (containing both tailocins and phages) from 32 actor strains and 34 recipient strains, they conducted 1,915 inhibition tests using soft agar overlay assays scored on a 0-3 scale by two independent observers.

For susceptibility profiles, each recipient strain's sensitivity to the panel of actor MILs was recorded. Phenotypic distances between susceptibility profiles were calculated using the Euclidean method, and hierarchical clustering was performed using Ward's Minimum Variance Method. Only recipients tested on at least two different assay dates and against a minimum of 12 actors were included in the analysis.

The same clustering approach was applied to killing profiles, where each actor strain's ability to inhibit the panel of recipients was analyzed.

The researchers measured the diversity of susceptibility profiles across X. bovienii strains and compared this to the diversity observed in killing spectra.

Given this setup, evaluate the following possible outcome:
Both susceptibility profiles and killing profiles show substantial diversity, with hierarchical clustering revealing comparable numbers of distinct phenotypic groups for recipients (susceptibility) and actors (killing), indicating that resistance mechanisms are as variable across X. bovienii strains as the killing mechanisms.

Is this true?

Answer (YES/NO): YES